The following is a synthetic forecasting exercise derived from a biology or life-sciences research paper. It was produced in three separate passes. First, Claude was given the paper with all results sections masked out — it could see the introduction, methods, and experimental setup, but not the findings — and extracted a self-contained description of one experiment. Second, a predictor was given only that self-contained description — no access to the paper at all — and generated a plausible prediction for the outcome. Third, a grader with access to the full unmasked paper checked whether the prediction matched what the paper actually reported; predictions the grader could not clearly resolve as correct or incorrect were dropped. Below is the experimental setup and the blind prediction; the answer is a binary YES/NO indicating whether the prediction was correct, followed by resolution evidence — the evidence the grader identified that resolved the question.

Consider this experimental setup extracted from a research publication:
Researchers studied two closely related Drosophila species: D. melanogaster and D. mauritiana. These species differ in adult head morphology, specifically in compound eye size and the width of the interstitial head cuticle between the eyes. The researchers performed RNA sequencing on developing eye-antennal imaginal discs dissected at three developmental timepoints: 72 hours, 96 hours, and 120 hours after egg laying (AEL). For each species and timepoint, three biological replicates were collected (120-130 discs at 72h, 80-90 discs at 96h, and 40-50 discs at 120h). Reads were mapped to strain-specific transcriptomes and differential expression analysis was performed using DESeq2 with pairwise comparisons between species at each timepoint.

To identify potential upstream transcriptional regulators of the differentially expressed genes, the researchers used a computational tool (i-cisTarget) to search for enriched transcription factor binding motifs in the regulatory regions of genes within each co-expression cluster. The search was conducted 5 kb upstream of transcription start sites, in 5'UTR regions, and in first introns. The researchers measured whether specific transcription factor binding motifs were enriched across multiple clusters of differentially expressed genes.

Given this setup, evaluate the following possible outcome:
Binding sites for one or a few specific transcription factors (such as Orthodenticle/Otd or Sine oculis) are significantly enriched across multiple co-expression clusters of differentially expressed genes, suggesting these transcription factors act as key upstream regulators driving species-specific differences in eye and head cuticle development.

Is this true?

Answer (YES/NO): NO